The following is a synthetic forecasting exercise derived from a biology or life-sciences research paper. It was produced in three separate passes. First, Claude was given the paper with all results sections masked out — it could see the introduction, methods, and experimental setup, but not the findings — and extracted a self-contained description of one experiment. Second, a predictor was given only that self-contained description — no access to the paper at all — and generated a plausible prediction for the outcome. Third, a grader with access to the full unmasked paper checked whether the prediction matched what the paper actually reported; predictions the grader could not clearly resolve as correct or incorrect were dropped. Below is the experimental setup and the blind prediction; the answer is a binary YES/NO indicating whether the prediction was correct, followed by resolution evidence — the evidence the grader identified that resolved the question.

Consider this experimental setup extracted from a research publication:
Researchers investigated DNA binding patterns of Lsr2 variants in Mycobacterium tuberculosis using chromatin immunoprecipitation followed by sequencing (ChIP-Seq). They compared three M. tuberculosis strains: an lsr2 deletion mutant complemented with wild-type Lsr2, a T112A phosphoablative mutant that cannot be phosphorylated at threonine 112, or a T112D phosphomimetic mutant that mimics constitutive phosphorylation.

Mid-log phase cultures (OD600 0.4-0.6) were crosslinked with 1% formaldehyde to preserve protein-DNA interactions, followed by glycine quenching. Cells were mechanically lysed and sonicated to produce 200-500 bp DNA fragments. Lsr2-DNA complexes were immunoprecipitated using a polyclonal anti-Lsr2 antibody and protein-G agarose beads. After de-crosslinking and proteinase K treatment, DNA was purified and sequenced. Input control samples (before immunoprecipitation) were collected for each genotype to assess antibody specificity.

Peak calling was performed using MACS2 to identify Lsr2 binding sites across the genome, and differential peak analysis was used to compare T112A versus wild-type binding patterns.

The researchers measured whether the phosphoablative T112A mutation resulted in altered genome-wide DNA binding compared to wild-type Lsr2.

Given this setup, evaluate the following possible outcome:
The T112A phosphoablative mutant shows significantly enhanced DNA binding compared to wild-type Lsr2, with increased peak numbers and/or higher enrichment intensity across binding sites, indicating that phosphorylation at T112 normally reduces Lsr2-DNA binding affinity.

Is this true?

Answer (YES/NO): YES